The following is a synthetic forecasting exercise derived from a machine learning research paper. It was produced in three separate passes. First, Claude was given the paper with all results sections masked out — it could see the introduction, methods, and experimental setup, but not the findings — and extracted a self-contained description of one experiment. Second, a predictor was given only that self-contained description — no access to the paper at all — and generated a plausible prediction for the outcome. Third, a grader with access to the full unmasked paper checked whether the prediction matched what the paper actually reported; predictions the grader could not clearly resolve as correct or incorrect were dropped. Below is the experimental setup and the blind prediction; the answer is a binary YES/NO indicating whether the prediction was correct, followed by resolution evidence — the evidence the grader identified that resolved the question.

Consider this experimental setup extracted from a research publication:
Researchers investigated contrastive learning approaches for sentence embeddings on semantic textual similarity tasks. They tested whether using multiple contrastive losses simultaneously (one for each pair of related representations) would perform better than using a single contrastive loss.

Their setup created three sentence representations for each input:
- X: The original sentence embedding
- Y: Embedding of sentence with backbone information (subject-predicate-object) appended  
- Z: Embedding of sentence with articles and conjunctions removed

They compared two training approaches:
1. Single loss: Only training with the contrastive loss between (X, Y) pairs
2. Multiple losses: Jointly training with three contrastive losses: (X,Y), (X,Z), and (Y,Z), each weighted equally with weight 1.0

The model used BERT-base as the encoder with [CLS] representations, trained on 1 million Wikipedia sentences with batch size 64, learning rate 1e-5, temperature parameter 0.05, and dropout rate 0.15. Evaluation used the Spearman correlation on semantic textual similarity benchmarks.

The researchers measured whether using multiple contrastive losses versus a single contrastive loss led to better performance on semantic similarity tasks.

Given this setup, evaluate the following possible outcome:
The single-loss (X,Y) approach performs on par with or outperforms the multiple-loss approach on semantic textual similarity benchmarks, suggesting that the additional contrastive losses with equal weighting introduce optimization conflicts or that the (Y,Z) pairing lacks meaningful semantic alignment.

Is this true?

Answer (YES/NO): NO